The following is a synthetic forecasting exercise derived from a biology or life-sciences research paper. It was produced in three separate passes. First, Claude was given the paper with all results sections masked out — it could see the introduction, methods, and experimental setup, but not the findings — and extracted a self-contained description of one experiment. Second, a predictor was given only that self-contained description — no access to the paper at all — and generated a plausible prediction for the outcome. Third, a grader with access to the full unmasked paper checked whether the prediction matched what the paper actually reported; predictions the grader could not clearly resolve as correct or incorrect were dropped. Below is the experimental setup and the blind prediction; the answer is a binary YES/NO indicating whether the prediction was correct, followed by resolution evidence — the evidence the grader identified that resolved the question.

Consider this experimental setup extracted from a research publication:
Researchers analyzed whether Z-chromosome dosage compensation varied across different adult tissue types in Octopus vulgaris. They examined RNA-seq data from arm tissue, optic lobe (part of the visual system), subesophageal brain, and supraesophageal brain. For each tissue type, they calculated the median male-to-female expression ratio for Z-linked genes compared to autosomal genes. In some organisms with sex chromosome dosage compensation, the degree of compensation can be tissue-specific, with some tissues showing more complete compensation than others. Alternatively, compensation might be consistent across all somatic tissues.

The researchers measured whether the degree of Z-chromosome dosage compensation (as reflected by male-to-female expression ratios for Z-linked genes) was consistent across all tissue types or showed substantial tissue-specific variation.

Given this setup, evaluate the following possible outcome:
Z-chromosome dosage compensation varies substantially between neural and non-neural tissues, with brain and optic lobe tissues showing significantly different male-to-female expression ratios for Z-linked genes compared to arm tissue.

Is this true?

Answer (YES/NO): NO